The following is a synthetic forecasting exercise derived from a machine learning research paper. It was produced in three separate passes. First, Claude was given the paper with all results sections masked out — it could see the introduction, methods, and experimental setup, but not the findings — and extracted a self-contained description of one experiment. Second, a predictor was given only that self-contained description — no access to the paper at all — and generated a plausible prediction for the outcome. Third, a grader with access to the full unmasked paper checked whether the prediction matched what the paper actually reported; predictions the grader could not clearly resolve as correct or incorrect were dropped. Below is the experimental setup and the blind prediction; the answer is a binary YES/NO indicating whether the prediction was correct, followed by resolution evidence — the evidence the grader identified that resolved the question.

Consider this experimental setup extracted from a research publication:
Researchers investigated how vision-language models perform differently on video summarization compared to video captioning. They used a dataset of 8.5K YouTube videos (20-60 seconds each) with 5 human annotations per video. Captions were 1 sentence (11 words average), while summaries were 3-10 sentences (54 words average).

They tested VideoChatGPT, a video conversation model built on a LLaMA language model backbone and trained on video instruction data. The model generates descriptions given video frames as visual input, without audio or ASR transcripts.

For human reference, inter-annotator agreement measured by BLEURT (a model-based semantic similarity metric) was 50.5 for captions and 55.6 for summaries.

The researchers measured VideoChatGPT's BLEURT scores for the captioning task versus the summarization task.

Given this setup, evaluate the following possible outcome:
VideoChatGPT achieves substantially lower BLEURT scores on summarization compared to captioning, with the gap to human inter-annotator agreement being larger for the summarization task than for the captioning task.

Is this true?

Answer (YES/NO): NO